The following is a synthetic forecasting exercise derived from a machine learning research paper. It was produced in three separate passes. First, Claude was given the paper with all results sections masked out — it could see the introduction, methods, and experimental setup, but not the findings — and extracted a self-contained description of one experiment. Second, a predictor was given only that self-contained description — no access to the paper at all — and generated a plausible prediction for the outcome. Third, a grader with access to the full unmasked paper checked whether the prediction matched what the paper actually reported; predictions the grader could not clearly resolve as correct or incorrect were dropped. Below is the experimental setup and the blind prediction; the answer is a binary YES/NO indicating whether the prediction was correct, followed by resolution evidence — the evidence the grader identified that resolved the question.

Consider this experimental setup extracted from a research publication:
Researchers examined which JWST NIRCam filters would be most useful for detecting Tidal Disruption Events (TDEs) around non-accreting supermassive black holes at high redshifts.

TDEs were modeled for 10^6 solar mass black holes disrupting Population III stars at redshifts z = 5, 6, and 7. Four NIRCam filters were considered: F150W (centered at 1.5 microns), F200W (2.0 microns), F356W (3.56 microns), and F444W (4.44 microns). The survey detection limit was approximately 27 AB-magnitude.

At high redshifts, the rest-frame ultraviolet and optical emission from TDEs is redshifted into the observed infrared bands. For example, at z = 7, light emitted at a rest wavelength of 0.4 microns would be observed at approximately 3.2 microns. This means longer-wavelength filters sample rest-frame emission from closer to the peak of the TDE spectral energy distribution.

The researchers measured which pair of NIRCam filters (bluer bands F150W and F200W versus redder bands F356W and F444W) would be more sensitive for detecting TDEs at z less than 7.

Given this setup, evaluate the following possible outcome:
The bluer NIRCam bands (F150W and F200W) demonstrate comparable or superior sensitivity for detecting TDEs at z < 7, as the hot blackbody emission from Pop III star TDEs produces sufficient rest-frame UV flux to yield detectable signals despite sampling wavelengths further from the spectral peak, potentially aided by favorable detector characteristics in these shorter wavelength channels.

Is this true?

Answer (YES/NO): NO